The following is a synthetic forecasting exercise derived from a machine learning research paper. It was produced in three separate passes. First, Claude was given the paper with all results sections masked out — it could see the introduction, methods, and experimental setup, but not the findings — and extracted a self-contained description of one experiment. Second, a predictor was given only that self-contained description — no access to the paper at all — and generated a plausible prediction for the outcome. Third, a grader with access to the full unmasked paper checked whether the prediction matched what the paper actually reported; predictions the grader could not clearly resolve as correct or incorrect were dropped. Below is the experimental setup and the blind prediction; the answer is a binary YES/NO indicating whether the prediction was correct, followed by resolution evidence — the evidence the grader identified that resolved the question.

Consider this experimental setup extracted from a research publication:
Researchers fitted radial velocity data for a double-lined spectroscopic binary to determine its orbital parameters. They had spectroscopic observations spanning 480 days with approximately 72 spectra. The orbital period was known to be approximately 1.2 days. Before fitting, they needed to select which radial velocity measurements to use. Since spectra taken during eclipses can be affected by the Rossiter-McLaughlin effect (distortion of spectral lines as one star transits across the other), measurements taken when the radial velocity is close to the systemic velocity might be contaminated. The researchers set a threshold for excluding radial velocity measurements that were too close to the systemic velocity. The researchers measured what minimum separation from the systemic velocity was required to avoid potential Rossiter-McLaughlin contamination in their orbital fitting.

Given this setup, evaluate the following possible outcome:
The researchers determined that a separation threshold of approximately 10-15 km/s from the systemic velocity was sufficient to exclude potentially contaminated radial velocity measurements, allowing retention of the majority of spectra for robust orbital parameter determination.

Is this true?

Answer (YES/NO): NO